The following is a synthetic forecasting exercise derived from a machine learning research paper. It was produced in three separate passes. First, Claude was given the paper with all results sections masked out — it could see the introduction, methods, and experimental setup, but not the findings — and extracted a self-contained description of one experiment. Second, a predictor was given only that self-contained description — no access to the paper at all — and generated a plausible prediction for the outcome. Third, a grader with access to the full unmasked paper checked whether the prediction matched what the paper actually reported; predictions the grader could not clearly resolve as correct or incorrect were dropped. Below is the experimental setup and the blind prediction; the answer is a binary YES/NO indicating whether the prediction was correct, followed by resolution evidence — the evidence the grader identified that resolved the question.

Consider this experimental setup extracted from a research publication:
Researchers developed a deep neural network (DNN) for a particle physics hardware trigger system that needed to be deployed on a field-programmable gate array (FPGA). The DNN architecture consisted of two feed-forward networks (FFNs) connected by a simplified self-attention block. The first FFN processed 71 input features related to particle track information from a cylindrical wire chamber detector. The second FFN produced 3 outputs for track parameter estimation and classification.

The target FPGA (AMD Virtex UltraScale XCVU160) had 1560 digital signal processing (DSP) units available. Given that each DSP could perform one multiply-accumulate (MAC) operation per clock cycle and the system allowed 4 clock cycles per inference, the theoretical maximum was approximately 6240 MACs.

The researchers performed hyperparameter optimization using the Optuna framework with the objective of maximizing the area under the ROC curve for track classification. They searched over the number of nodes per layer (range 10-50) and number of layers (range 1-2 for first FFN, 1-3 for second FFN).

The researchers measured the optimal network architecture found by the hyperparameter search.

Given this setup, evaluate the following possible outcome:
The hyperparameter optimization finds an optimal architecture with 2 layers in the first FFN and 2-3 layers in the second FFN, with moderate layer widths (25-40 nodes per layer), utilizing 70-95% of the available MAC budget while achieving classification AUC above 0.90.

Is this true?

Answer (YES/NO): NO